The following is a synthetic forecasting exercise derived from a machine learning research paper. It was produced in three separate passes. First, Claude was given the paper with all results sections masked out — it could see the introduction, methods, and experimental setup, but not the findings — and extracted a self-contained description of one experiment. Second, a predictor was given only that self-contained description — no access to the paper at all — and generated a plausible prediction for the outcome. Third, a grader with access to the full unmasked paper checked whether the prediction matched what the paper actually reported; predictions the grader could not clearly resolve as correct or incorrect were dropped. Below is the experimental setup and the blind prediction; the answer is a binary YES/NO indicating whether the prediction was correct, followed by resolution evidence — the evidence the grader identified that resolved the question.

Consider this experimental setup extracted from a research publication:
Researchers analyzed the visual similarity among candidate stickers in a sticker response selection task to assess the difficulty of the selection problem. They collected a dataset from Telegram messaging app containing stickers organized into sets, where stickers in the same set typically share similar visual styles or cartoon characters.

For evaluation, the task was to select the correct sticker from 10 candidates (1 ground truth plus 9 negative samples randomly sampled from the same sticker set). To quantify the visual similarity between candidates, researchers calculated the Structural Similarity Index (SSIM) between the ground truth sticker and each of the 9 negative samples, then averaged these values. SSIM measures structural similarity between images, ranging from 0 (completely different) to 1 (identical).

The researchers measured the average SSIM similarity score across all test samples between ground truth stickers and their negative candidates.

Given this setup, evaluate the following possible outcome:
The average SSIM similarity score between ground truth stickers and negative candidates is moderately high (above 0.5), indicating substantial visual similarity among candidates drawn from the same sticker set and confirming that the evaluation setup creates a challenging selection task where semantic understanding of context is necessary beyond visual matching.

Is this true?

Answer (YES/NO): NO